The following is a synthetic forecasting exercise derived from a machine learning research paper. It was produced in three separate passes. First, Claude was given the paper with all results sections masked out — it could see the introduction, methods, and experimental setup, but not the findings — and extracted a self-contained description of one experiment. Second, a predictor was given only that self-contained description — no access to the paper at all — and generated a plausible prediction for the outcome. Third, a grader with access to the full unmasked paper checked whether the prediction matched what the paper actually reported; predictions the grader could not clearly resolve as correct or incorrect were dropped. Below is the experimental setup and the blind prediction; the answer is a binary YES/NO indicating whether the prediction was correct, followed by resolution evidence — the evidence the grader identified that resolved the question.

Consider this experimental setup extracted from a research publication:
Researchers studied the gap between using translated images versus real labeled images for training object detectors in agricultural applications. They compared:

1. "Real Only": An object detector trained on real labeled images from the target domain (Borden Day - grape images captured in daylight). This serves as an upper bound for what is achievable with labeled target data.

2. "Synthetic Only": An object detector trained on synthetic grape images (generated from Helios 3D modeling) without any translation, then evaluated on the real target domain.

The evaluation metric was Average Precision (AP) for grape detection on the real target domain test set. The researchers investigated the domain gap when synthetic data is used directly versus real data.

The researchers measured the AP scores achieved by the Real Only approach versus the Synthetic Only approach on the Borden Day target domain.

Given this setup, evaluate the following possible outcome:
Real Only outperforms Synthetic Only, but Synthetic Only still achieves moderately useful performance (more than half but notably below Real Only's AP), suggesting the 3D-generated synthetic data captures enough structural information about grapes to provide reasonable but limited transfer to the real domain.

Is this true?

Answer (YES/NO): NO